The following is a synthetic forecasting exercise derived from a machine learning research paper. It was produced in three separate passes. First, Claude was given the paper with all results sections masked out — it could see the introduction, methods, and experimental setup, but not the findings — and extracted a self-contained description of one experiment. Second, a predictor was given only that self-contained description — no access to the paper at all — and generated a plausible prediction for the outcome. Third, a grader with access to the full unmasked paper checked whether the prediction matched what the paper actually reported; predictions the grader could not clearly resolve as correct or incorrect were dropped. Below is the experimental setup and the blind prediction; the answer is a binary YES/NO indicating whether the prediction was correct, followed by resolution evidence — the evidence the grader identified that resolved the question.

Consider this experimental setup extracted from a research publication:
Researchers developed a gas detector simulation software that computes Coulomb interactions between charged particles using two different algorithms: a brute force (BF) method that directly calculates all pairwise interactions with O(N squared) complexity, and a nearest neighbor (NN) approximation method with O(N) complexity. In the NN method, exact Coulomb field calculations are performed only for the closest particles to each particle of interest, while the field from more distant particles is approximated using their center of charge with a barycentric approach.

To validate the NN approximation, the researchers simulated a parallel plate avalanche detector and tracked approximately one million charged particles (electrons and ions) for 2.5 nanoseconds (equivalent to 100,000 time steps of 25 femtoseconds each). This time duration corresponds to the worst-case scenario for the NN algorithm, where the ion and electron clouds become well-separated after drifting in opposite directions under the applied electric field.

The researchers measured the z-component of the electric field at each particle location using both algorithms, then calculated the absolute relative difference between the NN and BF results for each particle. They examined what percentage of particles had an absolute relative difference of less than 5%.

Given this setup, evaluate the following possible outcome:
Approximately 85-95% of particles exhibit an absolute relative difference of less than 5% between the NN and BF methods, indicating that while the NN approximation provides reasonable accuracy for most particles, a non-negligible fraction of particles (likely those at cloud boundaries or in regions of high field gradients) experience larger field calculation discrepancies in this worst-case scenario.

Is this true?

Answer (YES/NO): NO